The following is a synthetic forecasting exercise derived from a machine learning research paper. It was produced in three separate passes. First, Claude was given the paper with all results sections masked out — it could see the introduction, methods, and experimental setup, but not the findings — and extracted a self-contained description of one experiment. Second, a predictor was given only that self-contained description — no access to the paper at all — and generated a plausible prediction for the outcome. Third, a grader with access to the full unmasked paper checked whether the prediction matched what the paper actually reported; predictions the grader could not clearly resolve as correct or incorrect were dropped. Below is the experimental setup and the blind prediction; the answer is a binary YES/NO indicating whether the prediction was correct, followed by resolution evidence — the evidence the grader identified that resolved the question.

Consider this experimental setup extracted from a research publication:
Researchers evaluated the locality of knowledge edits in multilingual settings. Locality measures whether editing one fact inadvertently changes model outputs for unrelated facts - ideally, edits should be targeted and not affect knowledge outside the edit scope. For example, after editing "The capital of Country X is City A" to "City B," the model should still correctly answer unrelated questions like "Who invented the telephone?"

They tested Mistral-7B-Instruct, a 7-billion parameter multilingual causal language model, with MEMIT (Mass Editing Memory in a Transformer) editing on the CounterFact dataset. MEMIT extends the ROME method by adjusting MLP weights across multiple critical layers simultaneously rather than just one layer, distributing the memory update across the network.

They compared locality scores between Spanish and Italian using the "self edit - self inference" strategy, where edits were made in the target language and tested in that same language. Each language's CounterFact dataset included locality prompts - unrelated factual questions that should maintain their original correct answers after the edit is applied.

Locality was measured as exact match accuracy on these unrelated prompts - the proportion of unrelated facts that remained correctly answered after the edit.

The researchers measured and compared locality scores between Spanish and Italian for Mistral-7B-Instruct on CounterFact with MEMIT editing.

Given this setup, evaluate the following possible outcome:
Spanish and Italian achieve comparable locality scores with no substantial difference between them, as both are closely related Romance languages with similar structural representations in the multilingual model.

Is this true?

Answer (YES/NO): YES